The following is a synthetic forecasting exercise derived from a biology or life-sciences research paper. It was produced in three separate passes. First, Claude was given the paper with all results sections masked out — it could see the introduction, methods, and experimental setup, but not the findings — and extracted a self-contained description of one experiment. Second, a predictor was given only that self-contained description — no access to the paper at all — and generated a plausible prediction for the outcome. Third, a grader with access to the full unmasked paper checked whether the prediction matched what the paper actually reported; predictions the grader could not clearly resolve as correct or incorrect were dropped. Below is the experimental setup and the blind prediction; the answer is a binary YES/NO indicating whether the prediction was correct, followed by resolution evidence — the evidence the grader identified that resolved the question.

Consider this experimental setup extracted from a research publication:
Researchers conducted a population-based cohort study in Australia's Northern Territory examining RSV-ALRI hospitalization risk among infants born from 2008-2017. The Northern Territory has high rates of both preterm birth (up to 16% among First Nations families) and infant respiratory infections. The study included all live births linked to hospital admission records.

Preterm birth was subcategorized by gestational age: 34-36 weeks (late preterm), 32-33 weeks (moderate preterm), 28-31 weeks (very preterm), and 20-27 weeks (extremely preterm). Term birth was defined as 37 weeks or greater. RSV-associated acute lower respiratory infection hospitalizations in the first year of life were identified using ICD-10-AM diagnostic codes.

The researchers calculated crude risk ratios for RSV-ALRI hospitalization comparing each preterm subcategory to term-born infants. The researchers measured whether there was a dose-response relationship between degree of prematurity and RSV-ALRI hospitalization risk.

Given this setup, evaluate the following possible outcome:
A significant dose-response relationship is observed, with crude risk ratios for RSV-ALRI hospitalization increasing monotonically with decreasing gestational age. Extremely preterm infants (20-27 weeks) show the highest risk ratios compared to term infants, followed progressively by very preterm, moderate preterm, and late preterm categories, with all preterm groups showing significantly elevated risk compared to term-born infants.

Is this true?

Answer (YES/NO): NO